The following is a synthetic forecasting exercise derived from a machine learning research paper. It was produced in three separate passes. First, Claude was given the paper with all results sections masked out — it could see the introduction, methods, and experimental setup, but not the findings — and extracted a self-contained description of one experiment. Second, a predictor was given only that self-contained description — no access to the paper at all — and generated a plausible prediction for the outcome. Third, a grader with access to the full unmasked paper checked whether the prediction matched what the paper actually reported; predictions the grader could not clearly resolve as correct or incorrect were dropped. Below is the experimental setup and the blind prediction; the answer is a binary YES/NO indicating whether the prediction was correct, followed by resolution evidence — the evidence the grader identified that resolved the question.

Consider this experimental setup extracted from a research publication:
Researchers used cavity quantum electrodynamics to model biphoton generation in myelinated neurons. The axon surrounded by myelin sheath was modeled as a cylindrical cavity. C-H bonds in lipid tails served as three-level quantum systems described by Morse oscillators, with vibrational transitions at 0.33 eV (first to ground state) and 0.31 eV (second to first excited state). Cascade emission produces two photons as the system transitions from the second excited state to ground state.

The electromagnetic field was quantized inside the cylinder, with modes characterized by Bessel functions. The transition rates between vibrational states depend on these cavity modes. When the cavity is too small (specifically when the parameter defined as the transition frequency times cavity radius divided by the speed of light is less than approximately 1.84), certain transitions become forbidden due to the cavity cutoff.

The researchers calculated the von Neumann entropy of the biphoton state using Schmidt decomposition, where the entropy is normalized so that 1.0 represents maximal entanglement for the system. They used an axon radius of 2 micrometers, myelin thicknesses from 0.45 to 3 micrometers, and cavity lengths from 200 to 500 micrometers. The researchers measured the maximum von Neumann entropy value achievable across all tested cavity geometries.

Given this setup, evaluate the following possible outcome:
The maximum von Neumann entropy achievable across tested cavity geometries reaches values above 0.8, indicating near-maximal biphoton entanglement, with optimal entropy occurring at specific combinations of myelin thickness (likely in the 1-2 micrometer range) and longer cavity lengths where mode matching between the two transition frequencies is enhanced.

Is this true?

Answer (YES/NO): NO